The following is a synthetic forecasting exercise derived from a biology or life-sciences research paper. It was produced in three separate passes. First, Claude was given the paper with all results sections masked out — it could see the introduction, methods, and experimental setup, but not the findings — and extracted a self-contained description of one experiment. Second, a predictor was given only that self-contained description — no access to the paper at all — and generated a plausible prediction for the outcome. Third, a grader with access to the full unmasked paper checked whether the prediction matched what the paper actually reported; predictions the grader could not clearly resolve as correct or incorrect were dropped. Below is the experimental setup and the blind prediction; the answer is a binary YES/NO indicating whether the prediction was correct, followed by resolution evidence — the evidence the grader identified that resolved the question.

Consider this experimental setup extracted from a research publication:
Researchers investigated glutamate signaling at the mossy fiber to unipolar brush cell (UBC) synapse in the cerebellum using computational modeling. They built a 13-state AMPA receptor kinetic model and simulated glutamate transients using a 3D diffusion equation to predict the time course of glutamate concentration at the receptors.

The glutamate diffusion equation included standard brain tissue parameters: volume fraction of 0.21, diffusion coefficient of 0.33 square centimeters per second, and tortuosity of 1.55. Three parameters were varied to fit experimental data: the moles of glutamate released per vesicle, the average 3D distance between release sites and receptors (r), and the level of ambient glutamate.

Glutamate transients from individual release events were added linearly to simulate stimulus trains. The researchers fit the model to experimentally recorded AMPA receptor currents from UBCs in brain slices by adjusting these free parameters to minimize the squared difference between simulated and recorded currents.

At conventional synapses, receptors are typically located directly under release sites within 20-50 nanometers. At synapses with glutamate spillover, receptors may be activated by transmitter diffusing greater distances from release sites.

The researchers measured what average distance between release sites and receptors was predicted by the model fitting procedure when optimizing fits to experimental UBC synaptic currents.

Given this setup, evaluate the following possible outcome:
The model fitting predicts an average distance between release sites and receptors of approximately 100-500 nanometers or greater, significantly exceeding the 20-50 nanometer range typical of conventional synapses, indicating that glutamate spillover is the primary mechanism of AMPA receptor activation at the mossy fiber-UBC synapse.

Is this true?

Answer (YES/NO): YES